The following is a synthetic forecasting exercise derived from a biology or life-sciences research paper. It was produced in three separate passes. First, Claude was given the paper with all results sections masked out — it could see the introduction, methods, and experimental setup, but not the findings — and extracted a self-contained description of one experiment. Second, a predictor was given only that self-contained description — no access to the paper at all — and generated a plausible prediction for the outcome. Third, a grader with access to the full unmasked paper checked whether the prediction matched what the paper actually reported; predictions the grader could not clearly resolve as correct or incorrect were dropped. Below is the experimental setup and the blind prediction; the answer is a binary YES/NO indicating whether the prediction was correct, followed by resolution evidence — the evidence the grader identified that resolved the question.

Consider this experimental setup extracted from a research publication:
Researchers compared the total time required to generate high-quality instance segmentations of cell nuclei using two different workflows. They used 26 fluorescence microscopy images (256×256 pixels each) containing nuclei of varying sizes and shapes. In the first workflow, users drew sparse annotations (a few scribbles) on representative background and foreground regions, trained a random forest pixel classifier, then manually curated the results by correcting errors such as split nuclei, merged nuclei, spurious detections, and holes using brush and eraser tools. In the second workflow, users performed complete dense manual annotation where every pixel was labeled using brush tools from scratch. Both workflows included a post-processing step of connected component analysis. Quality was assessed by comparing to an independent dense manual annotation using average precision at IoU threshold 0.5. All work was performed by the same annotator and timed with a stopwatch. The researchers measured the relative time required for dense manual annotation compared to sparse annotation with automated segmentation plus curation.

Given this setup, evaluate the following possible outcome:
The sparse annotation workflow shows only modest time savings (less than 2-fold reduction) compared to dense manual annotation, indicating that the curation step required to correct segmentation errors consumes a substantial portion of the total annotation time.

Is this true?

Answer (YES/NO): NO